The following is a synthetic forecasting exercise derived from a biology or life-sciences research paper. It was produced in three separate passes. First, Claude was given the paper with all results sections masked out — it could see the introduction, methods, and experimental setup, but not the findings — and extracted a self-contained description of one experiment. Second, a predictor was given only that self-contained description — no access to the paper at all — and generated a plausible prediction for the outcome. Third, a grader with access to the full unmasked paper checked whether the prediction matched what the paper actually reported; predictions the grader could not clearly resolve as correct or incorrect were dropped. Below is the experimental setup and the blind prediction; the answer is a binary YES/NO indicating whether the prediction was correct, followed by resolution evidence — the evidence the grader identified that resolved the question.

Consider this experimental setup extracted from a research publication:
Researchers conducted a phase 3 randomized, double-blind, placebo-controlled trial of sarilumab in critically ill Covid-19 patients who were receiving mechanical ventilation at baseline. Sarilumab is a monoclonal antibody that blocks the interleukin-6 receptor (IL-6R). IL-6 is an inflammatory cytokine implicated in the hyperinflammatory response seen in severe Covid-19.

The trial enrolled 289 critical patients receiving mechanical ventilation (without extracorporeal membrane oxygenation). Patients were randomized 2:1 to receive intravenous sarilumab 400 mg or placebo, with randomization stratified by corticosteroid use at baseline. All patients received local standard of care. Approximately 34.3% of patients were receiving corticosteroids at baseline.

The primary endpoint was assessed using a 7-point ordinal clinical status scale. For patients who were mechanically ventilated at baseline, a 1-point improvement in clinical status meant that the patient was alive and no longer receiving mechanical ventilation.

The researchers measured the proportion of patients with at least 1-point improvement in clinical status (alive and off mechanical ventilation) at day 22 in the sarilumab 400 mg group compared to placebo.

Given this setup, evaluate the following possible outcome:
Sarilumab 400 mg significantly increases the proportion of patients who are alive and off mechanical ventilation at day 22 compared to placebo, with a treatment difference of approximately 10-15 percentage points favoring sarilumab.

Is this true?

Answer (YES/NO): NO